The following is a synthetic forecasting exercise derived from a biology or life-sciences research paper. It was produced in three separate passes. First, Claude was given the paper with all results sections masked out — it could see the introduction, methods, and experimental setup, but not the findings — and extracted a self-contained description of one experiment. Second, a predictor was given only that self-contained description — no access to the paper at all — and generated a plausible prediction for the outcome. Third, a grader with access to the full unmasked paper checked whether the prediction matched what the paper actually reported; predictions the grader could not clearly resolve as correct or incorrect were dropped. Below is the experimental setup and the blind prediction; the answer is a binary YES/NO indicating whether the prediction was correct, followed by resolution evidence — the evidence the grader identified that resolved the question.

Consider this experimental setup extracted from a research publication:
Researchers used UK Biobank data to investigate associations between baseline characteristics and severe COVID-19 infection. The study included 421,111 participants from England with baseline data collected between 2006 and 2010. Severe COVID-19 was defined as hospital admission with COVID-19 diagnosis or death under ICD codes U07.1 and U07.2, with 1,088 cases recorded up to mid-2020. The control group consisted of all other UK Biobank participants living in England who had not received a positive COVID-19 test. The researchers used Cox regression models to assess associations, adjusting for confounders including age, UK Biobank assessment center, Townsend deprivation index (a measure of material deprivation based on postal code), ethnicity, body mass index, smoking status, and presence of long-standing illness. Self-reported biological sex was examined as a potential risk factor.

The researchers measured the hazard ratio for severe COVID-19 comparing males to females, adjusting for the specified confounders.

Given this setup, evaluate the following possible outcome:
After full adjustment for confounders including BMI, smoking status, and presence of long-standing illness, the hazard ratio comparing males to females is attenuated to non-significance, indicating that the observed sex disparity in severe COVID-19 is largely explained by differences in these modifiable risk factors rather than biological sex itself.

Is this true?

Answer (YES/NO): NO